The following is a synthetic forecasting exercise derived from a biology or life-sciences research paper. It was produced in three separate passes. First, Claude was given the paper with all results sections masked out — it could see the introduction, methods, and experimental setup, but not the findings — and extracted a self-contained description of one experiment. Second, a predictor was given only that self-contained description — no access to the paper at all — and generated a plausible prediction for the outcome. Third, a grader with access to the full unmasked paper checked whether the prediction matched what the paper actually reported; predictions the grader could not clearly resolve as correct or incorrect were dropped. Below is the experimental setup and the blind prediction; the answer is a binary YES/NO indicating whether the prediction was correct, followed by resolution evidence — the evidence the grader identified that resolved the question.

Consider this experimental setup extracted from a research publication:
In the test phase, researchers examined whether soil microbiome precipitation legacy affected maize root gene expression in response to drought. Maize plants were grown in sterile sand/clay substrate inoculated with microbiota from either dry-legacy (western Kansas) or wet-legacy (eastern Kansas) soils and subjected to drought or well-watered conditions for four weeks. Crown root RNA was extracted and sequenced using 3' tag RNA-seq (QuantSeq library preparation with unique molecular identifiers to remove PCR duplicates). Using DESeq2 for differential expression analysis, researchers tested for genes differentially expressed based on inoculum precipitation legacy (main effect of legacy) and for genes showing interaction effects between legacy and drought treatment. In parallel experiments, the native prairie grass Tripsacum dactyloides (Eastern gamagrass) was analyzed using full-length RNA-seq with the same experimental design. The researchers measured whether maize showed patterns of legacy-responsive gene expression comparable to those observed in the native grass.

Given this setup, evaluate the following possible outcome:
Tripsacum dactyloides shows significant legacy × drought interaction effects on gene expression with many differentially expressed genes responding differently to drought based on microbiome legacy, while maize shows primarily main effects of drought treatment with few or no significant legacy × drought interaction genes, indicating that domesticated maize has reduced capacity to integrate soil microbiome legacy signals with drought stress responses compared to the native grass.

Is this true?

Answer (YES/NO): NO